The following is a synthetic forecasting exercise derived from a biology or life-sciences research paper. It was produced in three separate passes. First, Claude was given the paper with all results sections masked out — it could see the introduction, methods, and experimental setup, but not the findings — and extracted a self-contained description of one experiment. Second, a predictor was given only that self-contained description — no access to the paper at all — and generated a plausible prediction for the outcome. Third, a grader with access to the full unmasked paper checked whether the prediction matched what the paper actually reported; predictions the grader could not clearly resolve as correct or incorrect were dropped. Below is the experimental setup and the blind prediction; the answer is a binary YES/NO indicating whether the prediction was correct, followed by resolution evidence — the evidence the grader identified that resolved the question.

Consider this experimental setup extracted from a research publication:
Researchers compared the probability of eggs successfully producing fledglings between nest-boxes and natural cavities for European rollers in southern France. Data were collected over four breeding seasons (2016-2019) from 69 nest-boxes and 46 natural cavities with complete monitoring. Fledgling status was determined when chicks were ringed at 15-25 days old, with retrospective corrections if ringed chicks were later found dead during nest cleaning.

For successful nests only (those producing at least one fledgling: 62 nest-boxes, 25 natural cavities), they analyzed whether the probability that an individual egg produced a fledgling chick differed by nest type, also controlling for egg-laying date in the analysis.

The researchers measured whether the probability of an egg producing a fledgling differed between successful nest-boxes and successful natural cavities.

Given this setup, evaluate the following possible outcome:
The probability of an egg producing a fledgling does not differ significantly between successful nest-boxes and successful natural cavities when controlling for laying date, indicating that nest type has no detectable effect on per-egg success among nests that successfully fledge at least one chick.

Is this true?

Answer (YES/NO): YES